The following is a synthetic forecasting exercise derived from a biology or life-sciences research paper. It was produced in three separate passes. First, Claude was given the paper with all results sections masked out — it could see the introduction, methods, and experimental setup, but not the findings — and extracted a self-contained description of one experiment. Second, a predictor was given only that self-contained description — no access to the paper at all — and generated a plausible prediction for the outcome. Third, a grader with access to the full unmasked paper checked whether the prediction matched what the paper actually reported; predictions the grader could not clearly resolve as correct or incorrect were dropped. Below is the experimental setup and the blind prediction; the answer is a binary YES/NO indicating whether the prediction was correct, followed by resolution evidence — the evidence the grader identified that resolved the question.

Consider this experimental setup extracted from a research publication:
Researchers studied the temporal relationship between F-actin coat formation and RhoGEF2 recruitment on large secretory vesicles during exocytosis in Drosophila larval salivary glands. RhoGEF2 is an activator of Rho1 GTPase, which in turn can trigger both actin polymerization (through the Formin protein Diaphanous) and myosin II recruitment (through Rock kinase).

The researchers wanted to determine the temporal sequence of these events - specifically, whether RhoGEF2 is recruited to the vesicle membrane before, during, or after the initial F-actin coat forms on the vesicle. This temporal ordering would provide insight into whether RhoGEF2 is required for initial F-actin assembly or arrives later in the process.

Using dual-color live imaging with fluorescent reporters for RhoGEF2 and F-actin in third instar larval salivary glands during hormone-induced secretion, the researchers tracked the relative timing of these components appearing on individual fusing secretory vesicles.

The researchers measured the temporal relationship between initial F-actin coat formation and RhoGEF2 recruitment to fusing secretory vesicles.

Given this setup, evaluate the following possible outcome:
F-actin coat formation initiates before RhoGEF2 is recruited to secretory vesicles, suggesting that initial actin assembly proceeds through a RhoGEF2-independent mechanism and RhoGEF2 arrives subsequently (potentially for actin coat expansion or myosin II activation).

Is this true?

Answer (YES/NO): YES